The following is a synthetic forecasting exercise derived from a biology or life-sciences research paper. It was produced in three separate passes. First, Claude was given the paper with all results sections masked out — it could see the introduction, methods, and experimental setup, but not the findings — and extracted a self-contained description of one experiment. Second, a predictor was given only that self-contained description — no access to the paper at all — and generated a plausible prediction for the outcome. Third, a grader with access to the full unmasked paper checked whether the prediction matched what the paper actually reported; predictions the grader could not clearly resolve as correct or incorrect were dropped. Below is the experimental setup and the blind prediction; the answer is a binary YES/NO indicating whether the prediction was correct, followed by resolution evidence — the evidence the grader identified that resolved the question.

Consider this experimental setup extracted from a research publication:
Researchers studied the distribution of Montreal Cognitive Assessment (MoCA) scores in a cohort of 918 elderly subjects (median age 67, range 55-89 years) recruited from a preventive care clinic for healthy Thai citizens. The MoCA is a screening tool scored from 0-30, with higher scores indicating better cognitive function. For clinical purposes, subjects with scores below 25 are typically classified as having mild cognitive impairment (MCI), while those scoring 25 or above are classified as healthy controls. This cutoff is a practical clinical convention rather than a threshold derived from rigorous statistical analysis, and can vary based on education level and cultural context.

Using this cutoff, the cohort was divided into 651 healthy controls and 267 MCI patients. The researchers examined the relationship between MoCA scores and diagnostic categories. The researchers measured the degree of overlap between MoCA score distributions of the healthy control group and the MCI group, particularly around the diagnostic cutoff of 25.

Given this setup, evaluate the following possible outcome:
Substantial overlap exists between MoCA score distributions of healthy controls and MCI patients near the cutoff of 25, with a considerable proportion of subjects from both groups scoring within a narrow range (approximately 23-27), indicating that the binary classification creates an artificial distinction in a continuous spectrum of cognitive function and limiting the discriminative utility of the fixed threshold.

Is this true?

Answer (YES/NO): YES